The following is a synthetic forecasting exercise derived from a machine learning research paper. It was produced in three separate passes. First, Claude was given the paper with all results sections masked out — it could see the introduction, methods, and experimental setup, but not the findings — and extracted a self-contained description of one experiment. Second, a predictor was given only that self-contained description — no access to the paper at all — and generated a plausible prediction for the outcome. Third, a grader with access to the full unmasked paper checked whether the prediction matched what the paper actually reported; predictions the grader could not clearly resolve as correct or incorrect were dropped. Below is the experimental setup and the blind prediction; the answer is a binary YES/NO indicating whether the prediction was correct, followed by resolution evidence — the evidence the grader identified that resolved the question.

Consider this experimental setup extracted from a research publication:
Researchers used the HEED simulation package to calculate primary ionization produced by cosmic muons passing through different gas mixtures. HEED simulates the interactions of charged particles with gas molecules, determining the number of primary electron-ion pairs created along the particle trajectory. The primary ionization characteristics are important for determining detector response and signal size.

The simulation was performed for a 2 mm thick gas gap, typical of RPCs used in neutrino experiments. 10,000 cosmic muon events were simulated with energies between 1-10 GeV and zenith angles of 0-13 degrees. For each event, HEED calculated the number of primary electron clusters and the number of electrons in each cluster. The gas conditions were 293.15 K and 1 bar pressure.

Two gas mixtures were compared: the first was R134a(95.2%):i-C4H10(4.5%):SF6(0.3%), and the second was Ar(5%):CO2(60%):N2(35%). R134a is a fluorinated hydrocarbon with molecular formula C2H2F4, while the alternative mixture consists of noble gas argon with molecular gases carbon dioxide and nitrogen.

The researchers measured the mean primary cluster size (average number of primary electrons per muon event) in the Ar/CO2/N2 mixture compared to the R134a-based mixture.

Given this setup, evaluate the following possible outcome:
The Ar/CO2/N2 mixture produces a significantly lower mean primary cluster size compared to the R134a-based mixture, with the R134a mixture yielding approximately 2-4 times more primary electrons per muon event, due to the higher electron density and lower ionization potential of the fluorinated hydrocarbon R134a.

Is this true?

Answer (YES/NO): YES